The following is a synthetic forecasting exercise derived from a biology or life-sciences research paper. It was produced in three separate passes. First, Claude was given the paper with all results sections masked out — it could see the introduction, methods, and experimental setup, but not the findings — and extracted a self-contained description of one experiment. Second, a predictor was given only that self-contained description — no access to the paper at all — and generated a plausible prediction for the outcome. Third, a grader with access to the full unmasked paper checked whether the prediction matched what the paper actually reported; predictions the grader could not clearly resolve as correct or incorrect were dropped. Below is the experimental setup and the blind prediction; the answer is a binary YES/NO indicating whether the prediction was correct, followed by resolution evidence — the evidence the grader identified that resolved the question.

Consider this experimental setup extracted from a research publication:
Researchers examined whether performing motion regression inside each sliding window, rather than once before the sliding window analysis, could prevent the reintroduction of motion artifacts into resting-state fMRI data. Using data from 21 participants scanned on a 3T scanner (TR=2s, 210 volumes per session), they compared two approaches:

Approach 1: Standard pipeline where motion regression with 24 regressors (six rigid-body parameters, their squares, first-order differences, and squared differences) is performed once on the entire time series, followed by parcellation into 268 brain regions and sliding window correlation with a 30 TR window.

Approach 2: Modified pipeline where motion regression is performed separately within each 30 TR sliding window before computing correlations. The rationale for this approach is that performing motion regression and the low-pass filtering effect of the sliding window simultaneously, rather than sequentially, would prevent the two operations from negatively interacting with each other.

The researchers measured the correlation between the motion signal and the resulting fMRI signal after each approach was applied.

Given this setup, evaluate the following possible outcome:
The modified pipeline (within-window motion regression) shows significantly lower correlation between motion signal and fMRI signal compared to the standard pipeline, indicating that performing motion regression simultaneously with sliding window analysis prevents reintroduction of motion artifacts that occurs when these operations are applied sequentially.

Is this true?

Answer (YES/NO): NO